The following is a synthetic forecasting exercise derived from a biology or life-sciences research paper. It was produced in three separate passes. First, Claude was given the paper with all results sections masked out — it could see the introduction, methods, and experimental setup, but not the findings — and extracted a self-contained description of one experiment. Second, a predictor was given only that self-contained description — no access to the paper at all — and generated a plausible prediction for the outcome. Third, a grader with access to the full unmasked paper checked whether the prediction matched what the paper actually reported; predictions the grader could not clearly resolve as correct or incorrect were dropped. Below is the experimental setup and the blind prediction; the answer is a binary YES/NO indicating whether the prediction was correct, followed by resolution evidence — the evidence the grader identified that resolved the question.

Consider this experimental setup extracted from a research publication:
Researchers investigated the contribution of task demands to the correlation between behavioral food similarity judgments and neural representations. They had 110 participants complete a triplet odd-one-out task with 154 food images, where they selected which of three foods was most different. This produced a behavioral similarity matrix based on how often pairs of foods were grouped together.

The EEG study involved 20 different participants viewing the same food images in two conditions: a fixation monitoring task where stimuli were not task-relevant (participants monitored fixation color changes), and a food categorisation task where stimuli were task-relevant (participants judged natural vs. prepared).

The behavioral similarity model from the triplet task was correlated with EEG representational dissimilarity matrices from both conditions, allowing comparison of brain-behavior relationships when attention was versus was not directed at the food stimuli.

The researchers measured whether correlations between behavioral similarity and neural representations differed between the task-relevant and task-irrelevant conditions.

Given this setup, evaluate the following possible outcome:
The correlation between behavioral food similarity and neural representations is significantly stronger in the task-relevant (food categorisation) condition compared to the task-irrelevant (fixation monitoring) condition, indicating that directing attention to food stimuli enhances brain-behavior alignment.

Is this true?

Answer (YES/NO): NO